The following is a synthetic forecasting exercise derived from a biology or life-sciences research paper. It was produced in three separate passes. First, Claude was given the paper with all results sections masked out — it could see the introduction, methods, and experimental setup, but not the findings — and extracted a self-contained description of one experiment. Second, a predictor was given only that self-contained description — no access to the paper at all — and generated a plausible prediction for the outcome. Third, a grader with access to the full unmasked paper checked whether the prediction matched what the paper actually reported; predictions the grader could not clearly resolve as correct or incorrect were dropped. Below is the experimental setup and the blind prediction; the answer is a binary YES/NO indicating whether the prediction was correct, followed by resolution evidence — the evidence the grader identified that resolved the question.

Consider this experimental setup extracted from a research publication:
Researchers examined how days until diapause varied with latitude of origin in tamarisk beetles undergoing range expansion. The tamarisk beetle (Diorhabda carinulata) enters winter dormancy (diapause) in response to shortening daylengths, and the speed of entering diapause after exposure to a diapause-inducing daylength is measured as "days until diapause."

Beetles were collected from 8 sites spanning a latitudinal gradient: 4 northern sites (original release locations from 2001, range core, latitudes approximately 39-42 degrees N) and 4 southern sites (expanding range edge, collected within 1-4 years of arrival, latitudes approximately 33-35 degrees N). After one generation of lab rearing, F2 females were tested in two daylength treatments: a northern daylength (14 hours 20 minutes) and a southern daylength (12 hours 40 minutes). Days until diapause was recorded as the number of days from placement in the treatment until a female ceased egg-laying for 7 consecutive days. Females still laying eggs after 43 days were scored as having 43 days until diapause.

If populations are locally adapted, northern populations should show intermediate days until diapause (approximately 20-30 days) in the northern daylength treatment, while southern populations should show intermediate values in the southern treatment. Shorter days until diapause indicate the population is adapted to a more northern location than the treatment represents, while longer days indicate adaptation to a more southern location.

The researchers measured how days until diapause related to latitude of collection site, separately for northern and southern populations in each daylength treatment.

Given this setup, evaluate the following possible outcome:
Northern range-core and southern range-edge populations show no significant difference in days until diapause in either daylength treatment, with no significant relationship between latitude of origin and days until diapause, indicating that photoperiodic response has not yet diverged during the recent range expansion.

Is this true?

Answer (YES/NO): NO